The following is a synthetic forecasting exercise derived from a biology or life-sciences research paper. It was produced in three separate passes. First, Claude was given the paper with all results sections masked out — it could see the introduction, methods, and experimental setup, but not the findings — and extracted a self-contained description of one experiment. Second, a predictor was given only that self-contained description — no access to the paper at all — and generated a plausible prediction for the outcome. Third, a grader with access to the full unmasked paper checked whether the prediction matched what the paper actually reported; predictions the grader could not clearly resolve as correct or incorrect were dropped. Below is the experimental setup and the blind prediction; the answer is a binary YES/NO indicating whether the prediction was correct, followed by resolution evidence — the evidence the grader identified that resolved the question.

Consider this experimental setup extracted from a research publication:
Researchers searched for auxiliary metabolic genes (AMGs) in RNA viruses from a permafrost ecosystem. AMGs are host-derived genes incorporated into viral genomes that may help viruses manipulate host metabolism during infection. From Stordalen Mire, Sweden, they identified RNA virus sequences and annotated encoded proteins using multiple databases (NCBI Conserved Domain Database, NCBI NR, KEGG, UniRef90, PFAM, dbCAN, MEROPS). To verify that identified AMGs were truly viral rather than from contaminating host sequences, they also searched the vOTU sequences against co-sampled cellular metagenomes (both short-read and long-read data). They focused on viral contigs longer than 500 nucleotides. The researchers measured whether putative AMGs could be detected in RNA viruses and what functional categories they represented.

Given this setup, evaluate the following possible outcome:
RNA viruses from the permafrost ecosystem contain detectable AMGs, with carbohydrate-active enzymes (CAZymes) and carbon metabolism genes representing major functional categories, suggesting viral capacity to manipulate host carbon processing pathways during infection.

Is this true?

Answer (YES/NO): NO